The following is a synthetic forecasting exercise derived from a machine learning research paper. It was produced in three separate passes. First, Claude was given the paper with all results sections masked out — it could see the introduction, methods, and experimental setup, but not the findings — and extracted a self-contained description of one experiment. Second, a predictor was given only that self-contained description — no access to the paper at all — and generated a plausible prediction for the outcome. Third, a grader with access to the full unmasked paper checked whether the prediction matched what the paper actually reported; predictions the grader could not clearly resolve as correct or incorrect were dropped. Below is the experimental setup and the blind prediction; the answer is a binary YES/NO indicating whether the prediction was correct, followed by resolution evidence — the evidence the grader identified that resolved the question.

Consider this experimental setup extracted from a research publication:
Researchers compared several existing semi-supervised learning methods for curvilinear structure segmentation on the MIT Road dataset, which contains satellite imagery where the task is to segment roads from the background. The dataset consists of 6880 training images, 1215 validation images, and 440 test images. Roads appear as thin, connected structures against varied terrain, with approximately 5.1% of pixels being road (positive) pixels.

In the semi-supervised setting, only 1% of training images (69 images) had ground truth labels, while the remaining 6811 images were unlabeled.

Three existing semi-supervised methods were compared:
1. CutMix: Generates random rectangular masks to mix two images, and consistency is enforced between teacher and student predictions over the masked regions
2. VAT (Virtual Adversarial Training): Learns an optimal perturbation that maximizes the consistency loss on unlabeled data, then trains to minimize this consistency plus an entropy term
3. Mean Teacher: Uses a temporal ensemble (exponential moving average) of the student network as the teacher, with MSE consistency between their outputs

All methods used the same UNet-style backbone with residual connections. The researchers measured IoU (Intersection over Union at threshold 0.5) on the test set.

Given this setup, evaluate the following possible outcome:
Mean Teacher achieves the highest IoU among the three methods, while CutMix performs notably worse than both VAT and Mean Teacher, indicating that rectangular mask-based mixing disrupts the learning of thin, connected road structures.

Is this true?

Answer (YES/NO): NO